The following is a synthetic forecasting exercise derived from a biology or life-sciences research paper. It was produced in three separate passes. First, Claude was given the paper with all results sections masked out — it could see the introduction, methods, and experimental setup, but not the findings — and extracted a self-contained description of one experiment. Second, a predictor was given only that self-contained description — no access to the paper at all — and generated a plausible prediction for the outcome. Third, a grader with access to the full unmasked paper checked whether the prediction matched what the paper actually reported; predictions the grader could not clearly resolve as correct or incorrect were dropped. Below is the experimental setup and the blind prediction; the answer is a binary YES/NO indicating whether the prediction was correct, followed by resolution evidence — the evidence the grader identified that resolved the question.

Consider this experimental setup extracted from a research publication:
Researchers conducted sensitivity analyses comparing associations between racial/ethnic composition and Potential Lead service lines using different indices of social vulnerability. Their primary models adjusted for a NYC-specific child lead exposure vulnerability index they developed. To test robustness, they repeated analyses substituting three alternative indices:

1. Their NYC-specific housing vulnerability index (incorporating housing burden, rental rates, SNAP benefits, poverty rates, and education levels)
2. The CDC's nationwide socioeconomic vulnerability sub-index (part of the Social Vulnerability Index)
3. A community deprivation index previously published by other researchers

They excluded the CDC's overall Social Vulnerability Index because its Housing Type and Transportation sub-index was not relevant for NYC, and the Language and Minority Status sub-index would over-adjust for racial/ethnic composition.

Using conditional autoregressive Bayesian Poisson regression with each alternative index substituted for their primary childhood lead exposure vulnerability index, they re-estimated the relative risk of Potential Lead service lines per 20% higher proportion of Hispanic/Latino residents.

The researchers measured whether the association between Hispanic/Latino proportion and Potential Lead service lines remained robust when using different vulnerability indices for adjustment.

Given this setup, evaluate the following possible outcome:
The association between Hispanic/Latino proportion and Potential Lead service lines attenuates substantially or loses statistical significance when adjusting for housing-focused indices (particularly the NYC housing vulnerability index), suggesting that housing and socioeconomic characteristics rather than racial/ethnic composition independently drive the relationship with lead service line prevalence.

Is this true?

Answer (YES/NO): NO